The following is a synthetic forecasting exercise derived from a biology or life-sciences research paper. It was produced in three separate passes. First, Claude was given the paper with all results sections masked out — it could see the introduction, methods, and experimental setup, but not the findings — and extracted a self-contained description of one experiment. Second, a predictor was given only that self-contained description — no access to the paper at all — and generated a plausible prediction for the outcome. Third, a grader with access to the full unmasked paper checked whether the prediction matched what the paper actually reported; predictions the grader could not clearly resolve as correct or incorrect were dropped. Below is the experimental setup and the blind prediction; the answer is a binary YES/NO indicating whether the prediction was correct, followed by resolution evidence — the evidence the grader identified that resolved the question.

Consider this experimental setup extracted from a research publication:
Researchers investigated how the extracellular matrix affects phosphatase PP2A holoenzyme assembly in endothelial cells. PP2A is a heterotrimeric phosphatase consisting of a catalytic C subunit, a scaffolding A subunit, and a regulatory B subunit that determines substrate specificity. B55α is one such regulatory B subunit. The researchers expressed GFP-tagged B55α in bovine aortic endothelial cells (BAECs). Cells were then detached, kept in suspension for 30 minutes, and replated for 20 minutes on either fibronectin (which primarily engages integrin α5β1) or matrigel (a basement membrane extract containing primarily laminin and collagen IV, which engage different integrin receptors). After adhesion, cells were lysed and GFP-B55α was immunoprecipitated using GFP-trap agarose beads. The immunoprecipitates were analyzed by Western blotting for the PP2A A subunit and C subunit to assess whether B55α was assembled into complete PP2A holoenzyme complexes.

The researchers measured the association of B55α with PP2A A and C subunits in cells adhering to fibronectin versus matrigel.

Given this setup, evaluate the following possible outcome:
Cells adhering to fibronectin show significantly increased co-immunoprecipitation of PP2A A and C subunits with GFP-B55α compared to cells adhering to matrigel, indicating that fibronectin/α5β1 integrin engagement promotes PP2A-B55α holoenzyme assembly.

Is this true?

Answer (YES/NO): YES